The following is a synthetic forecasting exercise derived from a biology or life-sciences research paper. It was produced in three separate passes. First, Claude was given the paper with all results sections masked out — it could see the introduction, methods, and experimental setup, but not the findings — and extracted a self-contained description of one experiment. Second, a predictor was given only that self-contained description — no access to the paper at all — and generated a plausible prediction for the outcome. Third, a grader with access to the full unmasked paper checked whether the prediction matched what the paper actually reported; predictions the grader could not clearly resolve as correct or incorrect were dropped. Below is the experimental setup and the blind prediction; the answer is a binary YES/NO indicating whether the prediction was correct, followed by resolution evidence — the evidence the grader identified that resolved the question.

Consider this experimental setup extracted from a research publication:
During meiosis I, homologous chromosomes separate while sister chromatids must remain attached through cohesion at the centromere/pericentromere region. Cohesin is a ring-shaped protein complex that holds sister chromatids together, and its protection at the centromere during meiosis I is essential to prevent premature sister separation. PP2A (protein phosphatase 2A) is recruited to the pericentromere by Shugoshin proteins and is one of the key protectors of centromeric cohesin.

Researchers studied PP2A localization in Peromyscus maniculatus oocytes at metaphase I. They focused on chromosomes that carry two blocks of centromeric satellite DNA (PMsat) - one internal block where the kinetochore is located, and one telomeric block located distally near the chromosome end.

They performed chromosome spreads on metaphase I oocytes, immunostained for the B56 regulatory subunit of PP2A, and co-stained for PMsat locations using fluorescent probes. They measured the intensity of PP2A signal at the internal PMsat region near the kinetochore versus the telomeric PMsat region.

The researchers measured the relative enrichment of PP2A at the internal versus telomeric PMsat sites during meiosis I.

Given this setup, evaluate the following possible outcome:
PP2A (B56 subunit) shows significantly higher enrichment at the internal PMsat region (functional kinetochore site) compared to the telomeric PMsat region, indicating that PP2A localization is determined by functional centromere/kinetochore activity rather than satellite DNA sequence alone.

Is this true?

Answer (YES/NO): NO